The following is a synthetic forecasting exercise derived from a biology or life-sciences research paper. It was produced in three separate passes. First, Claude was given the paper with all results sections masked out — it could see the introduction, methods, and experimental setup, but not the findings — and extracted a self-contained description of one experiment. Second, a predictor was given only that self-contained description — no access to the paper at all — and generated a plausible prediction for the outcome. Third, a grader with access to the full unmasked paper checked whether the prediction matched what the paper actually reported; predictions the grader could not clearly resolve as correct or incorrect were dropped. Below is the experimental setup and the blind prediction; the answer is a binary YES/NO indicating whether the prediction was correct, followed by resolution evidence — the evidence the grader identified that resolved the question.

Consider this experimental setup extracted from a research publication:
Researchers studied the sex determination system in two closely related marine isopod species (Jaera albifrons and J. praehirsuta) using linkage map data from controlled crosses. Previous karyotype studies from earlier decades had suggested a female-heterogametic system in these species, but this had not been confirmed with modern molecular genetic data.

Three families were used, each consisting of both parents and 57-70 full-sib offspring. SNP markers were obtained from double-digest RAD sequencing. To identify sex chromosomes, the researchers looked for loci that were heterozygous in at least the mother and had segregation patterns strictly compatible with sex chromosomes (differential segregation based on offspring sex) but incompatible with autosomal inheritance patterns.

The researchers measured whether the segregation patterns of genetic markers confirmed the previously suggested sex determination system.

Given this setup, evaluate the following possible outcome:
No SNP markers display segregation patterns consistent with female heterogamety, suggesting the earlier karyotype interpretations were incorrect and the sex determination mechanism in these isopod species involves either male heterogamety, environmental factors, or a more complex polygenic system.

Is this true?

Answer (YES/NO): NO